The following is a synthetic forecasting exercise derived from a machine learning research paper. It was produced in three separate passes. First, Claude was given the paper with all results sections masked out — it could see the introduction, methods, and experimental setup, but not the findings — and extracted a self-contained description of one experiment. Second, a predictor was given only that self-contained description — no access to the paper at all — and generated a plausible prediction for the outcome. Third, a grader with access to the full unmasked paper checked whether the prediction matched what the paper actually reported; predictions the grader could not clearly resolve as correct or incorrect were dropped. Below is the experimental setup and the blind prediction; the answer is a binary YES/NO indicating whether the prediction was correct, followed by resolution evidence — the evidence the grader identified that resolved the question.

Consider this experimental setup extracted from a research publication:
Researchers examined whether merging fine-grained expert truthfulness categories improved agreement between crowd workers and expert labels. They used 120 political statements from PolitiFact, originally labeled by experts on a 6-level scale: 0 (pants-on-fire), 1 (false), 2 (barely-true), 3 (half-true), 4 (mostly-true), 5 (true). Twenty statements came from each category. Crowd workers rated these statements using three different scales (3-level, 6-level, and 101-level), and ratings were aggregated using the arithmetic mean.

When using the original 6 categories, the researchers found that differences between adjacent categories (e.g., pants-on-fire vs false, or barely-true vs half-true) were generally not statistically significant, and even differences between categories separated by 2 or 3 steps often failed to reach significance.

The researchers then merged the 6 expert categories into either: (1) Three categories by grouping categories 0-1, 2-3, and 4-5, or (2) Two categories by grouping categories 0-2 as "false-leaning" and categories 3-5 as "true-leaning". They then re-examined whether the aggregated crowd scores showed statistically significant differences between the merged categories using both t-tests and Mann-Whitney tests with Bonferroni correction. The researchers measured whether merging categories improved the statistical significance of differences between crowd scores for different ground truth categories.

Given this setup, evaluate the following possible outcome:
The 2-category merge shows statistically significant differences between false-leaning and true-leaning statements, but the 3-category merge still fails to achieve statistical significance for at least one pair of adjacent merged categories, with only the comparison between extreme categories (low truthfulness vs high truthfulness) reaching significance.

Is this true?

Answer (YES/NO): NO